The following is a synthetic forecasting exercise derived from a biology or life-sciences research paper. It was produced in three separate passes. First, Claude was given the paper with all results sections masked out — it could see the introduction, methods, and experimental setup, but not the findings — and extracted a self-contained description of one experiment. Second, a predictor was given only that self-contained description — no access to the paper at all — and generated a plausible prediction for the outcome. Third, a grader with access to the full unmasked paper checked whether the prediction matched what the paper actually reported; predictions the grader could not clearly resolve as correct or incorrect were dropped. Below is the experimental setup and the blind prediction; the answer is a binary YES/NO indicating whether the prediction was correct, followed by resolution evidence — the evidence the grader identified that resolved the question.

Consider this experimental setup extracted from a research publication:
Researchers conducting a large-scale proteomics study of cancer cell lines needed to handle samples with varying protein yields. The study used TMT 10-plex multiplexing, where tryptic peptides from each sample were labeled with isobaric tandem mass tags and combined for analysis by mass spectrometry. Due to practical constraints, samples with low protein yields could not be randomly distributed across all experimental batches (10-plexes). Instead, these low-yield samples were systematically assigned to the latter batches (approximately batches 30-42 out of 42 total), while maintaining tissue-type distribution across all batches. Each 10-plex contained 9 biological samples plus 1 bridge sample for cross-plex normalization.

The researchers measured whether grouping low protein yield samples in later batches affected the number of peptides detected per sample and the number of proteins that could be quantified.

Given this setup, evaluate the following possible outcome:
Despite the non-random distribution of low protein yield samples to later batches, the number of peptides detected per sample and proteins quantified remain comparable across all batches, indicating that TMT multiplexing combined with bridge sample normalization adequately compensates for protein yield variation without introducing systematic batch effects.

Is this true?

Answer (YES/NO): NO